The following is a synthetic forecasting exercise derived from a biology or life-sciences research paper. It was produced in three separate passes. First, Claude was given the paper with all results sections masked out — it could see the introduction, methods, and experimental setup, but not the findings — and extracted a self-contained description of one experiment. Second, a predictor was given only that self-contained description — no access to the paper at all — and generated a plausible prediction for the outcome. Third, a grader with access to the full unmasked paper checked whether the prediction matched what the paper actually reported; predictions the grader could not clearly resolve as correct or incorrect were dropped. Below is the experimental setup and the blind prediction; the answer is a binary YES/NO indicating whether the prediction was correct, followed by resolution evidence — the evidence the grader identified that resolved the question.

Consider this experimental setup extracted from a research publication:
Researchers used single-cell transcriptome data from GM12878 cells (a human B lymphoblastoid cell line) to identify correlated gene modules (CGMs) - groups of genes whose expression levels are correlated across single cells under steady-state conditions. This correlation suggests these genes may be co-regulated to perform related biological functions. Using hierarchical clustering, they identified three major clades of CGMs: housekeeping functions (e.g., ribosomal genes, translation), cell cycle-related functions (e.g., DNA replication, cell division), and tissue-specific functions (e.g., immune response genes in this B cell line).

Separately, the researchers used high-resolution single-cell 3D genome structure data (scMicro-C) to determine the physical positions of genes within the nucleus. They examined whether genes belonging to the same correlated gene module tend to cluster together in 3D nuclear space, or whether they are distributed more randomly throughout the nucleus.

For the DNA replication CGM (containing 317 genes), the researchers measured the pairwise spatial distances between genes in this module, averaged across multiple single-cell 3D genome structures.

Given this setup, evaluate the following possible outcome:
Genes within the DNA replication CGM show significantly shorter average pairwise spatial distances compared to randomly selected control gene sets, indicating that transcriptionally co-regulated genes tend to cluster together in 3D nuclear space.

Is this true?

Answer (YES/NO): NO